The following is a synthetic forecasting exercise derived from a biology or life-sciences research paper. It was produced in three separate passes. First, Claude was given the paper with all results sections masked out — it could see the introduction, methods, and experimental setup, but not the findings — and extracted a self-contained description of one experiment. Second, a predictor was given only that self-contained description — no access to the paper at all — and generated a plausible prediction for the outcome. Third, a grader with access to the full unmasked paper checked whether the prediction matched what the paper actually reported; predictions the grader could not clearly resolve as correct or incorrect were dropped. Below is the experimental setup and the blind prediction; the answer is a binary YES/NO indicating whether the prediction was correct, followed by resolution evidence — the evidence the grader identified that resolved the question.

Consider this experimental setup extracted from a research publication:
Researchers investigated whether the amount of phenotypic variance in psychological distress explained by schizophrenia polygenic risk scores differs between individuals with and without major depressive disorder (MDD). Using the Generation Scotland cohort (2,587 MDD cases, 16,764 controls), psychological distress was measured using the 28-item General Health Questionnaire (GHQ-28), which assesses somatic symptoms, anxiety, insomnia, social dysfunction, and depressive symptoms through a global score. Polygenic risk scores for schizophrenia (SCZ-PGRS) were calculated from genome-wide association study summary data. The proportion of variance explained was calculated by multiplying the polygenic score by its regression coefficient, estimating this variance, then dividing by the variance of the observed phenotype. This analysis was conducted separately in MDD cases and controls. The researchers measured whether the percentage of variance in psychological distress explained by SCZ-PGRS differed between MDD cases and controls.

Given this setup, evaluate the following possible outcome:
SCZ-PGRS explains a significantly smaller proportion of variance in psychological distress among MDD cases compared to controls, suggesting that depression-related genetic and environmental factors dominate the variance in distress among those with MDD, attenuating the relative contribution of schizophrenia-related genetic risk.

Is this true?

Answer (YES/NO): YES